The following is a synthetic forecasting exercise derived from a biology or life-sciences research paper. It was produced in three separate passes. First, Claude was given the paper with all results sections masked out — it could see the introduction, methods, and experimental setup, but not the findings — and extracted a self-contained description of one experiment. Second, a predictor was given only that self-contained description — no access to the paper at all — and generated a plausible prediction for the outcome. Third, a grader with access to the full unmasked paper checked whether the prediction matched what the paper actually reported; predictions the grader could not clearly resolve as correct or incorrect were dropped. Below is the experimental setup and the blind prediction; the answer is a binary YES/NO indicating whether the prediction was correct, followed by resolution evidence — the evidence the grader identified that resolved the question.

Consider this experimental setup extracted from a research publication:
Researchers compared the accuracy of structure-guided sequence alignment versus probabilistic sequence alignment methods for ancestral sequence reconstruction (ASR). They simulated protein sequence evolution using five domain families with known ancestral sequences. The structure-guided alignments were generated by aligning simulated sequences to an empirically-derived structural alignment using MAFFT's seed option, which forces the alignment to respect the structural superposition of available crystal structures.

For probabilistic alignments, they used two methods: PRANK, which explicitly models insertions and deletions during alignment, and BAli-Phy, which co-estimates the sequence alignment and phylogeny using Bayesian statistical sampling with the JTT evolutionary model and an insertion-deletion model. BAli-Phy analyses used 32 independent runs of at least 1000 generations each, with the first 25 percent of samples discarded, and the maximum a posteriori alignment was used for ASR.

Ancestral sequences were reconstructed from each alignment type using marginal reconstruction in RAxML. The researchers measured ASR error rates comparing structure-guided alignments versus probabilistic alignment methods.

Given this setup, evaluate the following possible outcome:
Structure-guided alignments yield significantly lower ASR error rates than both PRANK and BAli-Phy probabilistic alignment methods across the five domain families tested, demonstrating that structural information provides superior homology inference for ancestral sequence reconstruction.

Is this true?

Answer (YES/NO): NO